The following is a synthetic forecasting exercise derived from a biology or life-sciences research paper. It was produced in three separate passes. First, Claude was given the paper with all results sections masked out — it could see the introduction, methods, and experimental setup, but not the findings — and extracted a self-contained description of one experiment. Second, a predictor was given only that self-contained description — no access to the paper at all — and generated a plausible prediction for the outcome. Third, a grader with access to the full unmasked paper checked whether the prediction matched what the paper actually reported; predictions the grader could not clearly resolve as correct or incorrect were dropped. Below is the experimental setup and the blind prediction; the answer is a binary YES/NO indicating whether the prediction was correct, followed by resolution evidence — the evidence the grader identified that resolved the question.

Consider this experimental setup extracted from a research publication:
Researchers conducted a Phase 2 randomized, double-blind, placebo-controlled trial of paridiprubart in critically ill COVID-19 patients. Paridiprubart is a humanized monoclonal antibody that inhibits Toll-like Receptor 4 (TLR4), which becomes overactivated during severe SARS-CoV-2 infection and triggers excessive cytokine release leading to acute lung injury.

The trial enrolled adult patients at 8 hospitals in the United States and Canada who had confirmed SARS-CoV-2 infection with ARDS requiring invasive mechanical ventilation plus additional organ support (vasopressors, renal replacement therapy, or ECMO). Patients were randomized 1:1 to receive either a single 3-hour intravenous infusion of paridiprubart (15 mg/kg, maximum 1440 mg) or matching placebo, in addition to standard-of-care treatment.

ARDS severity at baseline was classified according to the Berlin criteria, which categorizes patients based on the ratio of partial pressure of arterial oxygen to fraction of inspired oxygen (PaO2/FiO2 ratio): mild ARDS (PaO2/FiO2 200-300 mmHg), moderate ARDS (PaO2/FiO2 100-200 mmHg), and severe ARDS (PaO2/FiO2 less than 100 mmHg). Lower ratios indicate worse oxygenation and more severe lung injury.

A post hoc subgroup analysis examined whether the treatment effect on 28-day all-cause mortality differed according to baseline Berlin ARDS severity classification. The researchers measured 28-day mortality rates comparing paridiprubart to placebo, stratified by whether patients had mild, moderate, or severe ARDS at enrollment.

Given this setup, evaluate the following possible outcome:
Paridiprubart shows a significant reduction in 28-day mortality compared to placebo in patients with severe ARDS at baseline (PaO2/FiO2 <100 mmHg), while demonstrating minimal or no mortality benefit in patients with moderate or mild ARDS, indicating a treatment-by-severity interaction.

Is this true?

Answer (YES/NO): NO